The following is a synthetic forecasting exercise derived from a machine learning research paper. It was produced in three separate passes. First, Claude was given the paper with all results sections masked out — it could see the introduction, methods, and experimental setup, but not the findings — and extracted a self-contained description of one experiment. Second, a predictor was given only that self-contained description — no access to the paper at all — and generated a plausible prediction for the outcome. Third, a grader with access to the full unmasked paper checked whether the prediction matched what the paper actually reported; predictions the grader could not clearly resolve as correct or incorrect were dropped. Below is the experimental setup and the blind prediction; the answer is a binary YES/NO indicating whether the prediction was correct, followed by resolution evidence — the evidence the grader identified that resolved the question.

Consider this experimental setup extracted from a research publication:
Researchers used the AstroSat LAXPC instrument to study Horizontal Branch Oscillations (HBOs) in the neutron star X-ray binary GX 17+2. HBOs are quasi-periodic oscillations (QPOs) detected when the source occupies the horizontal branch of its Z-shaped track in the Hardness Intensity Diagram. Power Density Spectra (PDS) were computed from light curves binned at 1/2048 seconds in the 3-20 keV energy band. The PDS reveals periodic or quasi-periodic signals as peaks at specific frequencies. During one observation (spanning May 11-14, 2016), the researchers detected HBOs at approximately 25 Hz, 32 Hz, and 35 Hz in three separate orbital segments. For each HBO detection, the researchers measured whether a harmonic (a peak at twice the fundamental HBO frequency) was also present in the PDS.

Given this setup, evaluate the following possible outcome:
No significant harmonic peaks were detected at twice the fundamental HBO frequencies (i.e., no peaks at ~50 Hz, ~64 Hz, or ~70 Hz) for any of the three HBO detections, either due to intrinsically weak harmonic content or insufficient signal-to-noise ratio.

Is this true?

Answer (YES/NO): NO